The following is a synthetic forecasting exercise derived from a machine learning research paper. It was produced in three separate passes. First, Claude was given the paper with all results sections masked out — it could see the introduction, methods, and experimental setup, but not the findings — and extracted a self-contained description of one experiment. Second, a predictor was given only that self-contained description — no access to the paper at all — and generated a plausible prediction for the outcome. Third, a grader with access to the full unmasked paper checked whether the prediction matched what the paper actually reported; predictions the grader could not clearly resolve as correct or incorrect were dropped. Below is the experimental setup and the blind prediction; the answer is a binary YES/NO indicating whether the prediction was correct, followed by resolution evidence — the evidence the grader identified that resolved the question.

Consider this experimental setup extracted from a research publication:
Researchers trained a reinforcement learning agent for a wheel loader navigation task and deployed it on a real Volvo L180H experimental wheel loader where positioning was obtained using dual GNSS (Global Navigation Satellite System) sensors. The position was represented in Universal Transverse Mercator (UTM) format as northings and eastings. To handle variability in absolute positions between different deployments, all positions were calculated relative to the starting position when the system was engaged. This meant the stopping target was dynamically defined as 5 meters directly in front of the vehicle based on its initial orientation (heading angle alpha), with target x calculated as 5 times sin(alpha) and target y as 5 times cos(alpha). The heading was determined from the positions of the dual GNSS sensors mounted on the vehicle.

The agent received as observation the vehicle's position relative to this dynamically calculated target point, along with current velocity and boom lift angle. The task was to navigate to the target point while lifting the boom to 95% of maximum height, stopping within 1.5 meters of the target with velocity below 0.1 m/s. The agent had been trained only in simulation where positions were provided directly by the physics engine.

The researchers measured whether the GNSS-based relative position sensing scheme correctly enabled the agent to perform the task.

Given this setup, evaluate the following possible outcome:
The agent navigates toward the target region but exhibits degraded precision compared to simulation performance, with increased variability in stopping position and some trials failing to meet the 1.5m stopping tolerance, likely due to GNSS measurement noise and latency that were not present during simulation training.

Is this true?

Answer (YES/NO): NO